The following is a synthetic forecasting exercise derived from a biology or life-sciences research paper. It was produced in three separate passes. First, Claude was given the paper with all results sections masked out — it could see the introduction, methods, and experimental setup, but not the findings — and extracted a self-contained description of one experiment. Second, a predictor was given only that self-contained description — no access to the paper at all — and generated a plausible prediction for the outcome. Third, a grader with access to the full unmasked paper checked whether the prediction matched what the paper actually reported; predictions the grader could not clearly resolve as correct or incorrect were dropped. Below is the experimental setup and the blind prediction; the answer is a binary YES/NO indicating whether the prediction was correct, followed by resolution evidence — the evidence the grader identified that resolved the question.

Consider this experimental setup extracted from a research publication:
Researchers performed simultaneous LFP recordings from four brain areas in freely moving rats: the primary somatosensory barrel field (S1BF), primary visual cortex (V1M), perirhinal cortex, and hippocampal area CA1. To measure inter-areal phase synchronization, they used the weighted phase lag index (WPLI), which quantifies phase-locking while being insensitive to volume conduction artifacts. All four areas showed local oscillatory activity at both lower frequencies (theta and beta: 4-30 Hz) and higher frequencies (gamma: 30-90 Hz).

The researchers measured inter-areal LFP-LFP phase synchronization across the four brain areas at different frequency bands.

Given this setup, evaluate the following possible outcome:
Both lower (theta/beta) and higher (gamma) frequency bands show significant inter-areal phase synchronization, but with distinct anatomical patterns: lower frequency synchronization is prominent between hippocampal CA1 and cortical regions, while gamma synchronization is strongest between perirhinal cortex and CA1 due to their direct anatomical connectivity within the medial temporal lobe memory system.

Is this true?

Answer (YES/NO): NO